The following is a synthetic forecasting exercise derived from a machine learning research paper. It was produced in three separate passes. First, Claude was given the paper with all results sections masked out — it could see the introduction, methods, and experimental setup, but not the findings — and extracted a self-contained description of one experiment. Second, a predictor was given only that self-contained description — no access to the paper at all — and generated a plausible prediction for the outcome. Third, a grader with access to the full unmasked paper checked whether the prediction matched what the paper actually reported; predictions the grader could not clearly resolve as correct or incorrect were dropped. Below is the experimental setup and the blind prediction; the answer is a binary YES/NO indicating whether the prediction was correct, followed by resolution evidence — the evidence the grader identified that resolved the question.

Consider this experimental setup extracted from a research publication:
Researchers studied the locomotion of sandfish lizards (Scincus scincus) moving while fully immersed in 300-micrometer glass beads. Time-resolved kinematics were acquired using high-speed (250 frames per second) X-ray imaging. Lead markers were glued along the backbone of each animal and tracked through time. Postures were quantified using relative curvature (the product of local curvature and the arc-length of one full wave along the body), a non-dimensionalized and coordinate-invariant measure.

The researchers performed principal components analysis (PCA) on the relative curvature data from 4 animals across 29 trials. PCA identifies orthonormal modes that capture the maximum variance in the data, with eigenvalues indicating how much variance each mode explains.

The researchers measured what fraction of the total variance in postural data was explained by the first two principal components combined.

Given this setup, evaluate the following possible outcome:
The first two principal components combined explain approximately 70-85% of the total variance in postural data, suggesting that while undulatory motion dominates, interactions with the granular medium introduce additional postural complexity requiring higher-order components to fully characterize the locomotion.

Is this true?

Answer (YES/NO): NO